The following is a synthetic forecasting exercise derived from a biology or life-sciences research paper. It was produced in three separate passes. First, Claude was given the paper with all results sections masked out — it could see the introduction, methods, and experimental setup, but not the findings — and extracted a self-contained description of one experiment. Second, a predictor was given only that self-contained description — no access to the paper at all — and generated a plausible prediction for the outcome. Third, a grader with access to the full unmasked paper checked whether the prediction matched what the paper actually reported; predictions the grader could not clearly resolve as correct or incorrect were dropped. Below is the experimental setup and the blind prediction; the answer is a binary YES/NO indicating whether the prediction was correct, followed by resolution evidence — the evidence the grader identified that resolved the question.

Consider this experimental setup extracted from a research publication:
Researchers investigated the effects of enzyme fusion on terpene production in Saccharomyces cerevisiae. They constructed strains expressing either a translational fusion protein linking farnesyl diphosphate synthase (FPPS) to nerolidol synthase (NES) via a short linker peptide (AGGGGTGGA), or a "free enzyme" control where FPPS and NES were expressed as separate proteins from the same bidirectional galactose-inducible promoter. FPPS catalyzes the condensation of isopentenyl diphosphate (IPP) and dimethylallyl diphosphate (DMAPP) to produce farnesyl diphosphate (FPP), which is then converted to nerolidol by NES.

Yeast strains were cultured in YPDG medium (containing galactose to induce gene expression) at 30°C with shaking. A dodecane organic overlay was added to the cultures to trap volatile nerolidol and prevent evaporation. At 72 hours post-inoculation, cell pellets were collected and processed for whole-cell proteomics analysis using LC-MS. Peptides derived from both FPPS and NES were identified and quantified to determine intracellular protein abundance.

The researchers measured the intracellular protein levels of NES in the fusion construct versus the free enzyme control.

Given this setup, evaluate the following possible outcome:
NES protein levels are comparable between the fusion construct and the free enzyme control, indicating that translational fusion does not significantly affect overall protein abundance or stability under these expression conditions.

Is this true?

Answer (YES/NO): NO